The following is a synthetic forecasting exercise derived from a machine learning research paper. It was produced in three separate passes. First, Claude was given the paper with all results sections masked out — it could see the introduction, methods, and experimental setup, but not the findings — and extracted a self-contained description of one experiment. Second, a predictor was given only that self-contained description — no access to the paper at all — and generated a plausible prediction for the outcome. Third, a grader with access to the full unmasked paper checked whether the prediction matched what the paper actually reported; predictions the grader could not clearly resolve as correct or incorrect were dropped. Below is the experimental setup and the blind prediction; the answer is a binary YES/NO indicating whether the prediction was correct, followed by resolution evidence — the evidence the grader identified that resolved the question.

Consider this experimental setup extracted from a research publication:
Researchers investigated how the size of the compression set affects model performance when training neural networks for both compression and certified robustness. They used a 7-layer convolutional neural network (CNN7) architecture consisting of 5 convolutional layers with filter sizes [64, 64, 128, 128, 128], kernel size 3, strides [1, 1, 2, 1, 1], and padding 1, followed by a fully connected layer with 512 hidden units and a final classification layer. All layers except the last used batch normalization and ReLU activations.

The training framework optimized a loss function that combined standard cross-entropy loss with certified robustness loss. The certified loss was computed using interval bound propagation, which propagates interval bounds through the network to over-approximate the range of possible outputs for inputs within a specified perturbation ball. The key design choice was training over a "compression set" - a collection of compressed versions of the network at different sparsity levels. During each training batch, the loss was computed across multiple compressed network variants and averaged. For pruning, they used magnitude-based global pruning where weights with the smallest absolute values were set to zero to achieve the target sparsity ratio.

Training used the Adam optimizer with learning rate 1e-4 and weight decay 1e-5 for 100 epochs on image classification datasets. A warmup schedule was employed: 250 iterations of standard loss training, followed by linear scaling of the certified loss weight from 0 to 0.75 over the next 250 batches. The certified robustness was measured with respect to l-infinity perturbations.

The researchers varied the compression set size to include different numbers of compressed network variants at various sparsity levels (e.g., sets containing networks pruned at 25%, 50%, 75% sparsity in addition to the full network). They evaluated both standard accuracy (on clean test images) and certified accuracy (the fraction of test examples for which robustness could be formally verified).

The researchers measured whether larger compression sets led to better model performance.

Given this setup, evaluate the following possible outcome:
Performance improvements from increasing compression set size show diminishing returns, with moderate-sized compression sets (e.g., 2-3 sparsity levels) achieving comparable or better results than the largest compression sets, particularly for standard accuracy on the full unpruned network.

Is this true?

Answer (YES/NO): NO